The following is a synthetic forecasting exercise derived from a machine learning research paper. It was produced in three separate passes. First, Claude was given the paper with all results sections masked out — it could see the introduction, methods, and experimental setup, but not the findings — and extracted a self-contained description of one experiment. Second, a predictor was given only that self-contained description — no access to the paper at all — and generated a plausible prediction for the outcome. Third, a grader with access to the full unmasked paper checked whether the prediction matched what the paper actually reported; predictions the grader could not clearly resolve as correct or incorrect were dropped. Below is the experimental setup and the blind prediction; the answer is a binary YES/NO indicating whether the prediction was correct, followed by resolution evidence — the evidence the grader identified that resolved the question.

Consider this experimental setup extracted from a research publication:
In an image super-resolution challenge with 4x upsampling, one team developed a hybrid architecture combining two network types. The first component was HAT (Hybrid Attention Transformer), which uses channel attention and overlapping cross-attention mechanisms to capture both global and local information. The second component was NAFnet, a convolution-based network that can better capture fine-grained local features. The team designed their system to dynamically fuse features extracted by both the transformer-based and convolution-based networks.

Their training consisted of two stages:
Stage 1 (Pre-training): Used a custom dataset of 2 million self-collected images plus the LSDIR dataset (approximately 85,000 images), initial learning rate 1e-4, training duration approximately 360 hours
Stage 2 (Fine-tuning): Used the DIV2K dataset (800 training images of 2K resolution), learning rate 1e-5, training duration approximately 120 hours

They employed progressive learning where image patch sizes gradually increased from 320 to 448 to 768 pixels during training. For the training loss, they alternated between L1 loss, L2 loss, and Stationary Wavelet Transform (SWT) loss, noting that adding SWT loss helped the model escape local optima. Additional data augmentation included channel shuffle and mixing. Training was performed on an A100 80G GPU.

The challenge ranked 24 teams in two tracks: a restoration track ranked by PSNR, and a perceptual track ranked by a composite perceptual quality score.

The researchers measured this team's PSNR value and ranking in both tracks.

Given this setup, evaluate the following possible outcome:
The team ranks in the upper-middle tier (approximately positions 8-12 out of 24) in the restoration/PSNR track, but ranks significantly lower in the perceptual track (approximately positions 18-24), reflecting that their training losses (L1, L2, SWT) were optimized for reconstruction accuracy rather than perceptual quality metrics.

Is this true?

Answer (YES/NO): NO